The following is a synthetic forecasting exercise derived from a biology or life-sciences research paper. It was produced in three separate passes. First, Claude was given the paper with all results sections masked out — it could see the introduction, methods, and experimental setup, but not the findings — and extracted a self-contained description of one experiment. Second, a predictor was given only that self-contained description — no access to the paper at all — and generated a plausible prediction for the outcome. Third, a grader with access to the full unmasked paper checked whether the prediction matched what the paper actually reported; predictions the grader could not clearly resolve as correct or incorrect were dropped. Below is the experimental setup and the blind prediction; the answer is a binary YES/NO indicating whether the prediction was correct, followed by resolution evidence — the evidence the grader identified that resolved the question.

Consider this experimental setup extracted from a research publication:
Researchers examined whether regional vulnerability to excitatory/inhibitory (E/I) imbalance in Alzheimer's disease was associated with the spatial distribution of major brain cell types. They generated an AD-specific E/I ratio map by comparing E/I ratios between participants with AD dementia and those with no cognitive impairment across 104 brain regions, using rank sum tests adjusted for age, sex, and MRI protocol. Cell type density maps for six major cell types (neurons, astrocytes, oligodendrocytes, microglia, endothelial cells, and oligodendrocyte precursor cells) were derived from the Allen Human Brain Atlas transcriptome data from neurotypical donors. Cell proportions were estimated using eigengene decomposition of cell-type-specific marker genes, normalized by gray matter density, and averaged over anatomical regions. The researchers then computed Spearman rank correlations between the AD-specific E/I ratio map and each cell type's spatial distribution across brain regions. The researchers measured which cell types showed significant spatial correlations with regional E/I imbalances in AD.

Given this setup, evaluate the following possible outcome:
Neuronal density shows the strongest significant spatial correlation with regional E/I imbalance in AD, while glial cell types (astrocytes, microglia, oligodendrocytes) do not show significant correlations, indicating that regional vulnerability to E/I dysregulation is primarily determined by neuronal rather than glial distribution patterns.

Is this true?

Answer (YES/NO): NO